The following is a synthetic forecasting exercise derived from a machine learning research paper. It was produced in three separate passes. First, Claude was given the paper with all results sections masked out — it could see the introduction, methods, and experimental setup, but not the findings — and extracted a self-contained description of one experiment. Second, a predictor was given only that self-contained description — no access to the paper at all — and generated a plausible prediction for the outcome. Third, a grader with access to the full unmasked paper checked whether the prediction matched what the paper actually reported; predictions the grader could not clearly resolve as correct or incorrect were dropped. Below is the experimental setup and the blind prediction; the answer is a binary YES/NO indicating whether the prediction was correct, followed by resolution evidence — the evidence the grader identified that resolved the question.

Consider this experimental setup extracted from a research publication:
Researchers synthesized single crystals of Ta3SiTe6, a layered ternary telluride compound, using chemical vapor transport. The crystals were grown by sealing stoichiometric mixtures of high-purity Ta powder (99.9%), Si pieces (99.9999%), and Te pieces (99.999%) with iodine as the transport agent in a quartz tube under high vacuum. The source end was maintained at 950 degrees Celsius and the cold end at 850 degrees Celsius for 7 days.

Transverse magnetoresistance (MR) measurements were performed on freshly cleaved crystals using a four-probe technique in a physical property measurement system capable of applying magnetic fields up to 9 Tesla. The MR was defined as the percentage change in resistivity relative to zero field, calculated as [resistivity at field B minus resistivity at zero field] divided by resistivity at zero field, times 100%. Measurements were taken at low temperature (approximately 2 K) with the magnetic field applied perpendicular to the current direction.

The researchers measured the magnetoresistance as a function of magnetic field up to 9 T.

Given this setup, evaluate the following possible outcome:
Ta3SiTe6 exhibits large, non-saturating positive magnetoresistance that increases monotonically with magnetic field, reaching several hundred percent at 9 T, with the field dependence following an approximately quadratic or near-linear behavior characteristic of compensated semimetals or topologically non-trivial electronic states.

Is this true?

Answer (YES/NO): NO